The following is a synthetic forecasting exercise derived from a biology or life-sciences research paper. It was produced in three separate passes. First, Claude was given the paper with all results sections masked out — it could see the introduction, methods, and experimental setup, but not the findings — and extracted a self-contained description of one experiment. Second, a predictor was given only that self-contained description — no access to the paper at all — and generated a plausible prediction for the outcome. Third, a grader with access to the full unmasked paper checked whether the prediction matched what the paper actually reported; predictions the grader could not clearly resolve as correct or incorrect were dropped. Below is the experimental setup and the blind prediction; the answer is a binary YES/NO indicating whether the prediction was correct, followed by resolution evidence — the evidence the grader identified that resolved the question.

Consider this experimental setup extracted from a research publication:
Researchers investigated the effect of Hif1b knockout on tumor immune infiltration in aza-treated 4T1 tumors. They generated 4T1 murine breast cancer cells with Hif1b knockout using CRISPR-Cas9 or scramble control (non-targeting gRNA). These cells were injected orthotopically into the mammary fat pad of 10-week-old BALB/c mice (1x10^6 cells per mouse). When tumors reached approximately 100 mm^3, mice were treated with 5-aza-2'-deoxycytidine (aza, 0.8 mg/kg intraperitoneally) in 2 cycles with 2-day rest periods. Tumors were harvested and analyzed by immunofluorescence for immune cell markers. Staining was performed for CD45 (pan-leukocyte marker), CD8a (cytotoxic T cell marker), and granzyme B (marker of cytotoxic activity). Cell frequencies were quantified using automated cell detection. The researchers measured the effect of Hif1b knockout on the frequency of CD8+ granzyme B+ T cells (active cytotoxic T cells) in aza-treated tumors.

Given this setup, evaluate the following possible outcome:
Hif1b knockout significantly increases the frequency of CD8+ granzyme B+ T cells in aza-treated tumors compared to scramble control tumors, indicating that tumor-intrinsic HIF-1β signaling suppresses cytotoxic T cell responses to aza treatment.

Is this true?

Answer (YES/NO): NO